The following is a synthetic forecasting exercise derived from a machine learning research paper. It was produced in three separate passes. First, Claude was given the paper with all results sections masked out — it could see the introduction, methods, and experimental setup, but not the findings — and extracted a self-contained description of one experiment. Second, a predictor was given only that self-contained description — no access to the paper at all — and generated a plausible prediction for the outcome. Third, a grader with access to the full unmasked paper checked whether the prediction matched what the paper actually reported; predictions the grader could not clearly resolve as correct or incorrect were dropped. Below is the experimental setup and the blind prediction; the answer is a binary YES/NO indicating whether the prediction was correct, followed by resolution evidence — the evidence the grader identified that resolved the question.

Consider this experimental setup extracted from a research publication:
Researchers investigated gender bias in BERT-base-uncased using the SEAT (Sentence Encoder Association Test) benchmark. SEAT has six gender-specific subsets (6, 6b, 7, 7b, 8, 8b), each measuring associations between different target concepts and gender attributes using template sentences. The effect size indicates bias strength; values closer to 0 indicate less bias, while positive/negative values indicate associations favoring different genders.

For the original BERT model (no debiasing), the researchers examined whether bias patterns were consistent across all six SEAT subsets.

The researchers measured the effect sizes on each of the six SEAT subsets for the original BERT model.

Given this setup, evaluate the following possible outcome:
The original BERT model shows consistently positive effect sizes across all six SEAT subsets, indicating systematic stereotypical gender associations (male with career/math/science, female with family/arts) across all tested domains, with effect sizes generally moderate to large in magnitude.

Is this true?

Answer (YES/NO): NO